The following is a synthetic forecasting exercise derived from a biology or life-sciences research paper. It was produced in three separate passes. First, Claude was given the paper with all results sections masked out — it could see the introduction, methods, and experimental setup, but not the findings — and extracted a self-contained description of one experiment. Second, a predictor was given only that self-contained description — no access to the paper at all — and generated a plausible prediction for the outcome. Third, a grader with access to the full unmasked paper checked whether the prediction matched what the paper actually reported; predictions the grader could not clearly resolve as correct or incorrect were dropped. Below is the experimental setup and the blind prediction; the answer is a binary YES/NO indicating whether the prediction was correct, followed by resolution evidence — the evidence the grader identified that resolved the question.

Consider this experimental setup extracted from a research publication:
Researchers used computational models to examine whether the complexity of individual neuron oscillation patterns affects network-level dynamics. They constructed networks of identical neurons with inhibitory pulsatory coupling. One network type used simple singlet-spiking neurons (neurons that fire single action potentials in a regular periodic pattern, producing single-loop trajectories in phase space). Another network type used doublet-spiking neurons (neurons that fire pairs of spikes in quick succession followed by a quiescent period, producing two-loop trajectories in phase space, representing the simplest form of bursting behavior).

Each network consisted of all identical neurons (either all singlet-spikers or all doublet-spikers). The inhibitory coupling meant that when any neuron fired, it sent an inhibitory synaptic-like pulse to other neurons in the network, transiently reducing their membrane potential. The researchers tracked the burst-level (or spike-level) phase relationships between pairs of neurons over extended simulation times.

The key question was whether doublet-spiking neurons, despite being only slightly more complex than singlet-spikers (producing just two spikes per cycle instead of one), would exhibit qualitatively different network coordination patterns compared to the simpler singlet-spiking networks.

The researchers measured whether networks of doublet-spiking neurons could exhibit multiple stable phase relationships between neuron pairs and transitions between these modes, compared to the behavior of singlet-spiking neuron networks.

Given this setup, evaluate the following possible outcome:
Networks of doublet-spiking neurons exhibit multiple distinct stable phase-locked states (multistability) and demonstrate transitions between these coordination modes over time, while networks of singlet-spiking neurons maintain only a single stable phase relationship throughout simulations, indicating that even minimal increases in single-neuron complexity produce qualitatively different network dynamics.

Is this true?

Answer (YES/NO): YES